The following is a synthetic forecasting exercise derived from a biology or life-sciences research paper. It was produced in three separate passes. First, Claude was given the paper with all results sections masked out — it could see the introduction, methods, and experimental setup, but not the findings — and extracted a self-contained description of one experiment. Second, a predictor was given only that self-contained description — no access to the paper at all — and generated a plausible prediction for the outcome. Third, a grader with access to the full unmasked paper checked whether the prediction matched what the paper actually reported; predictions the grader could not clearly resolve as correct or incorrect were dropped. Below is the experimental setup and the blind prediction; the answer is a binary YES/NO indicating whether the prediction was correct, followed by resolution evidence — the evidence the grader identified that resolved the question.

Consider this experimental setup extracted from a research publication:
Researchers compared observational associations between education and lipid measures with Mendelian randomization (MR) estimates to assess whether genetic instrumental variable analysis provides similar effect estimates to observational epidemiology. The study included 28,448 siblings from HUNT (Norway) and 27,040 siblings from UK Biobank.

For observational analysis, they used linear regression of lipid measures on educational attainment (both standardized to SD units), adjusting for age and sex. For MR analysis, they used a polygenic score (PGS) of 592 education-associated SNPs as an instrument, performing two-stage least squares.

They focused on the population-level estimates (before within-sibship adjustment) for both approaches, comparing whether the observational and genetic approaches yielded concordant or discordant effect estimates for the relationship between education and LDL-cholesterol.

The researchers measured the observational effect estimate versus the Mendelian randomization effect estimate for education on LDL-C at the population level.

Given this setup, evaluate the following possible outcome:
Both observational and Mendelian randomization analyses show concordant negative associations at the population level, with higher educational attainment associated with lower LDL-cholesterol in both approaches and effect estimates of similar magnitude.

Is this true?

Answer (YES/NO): NO